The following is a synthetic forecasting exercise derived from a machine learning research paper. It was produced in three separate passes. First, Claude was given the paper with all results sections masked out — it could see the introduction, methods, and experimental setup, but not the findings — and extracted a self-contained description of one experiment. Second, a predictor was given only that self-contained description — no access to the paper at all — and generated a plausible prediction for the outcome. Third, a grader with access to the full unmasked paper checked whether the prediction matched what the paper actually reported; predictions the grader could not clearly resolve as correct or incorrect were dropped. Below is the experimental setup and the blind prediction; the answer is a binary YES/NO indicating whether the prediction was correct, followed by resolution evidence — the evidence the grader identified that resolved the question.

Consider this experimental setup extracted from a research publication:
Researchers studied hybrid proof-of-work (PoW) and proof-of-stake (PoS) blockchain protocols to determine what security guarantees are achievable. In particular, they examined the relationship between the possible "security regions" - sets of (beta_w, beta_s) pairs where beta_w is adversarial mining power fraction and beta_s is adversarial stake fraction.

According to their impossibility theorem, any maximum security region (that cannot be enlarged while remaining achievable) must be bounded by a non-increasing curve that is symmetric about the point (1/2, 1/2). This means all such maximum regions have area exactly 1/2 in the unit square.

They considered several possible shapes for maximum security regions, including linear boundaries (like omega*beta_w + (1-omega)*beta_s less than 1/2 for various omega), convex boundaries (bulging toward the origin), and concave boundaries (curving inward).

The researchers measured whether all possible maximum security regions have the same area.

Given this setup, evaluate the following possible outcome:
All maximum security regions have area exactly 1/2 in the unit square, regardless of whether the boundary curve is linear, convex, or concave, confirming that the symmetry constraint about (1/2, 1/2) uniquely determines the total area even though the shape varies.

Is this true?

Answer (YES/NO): YES